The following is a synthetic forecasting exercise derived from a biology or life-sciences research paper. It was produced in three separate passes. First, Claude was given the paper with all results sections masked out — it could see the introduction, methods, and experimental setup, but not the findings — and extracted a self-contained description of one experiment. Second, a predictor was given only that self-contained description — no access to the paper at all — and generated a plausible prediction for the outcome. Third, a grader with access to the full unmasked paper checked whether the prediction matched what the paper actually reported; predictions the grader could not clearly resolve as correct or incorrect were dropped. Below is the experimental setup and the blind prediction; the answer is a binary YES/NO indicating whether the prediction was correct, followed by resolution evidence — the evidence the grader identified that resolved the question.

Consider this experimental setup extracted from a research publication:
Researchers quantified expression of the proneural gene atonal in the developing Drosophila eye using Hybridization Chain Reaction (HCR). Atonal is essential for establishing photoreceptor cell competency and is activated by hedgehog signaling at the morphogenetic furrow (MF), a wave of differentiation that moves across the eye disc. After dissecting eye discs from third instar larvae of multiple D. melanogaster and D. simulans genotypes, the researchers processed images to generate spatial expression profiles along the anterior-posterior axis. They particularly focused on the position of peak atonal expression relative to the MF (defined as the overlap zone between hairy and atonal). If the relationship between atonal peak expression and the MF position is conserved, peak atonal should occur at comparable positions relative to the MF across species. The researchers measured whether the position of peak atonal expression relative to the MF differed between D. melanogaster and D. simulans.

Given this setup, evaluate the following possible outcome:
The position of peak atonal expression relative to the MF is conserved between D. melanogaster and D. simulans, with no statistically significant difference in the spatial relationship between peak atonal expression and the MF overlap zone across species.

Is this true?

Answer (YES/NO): YES